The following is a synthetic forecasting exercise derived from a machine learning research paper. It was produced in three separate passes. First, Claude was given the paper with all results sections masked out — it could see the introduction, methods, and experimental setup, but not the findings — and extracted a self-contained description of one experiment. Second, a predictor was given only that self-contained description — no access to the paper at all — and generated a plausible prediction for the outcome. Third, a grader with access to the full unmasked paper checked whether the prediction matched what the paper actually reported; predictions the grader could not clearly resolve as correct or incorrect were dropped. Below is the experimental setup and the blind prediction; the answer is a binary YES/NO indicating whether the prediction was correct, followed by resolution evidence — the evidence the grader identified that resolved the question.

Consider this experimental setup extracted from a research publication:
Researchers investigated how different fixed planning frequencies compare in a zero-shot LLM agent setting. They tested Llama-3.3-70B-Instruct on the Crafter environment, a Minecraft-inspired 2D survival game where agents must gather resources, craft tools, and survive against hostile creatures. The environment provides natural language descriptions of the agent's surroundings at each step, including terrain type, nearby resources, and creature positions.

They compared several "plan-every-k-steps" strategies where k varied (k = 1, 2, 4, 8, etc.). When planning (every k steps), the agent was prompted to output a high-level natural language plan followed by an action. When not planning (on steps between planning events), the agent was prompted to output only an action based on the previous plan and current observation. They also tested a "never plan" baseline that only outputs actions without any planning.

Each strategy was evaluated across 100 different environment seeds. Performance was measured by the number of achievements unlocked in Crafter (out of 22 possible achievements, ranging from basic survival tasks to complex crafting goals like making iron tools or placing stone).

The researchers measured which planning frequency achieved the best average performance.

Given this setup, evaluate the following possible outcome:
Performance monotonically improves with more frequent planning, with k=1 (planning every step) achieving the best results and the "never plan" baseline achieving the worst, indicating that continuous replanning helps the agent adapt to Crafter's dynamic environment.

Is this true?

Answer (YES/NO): NO